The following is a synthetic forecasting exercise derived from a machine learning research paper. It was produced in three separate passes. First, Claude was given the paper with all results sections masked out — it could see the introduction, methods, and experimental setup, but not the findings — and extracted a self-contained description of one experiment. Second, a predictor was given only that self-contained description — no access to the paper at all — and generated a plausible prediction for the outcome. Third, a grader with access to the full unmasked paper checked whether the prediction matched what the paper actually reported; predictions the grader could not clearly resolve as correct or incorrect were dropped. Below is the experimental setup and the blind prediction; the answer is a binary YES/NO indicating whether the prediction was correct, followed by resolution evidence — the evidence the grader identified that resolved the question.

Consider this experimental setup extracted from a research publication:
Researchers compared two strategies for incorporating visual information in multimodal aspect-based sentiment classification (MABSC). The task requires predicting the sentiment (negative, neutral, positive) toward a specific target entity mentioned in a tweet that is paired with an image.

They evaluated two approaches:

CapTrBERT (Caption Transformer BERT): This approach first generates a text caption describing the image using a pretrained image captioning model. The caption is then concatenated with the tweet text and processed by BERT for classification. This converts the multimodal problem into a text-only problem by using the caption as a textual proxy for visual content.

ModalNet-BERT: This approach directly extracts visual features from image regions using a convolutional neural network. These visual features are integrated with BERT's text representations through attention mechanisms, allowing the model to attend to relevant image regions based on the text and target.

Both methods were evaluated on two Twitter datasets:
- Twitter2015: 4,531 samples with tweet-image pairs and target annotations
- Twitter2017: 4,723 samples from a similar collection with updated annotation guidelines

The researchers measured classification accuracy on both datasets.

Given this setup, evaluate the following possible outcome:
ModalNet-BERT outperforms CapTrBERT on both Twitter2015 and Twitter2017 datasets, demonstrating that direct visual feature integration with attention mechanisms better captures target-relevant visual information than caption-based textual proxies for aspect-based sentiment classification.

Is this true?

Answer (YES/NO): NO